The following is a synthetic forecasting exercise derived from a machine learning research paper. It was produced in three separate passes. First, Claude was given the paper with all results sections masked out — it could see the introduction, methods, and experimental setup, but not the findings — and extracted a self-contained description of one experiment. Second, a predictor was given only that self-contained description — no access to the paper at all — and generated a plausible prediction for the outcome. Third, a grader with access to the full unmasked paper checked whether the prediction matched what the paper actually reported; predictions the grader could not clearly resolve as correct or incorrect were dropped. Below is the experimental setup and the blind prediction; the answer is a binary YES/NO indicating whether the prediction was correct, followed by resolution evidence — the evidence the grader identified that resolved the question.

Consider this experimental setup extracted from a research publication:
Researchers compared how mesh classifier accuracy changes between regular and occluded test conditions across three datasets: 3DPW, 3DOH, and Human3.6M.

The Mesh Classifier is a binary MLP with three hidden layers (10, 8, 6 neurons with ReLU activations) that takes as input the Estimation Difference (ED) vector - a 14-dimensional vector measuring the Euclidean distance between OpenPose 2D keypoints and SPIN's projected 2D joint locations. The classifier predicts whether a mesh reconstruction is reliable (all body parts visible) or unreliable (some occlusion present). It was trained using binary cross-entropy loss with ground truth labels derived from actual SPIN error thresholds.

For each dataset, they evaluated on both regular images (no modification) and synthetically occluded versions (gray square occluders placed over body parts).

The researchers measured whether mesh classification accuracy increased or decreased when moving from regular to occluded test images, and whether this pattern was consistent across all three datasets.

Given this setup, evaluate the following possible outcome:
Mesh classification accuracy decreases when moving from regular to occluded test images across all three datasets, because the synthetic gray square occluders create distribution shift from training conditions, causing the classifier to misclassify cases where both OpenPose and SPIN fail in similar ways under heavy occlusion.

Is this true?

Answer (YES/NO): NO